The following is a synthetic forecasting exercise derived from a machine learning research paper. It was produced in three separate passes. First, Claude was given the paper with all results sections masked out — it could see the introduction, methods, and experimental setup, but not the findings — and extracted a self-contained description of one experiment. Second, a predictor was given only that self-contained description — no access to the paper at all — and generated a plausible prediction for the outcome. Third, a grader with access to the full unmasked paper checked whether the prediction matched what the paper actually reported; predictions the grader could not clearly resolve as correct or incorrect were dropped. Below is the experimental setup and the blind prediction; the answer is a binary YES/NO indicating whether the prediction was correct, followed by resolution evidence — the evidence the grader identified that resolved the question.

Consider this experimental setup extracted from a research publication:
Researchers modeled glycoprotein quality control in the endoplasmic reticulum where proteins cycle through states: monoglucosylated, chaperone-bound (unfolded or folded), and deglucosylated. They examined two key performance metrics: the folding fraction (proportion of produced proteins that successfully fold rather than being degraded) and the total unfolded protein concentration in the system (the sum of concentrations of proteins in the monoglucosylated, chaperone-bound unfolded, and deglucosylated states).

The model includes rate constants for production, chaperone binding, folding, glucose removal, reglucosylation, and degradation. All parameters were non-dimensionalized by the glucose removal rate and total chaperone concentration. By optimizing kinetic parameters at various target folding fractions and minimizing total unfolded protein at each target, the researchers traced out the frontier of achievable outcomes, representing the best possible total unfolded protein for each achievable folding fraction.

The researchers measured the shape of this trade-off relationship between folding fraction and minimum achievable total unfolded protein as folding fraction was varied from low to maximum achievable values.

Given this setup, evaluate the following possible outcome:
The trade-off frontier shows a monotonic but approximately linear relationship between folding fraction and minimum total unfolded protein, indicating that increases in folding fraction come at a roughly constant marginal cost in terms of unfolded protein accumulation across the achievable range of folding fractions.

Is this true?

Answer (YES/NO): NO